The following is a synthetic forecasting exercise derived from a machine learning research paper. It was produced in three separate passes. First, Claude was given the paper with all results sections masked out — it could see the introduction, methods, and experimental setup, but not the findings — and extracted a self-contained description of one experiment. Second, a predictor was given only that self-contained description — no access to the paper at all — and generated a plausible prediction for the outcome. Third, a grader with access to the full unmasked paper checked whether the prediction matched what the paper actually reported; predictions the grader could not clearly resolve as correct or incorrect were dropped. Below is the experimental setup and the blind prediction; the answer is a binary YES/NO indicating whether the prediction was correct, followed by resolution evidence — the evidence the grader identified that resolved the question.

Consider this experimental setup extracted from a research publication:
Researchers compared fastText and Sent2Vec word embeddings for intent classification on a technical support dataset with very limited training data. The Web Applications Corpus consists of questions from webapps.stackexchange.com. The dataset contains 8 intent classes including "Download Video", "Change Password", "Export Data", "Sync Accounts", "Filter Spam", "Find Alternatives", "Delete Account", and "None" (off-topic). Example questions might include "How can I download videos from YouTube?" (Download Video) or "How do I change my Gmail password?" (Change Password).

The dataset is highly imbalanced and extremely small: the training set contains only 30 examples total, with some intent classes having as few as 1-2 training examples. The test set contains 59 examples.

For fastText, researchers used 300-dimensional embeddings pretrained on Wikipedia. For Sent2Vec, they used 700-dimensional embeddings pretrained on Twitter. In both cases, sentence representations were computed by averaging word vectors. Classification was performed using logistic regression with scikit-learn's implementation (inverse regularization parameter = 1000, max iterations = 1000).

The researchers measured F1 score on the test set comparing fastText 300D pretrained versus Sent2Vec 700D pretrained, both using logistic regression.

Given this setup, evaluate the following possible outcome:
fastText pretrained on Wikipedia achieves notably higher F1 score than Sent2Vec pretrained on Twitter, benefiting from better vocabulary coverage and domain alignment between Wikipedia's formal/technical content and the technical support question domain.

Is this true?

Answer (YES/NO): NO